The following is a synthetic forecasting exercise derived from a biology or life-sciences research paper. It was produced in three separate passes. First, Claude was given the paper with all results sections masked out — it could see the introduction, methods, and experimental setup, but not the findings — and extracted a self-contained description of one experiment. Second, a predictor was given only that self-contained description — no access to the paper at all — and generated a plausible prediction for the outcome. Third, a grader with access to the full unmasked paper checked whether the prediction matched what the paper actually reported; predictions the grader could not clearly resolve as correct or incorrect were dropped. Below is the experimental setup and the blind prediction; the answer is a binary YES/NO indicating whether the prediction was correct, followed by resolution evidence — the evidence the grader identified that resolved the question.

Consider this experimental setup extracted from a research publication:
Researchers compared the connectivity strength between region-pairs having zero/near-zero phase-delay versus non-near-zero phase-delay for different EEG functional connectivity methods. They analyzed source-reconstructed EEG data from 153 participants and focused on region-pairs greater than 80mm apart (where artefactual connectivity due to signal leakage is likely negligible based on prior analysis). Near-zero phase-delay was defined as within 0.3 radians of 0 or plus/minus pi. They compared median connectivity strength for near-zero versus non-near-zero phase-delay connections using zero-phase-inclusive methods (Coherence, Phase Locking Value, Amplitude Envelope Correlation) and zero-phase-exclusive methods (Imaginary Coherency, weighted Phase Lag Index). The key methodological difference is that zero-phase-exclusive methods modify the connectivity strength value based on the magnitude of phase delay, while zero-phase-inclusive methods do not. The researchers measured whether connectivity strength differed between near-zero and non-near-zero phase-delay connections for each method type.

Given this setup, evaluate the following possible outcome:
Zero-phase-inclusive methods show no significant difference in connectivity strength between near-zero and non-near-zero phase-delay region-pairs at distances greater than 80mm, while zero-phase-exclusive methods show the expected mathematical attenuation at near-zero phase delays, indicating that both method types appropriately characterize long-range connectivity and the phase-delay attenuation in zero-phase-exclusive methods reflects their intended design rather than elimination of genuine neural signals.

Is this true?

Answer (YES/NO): NO